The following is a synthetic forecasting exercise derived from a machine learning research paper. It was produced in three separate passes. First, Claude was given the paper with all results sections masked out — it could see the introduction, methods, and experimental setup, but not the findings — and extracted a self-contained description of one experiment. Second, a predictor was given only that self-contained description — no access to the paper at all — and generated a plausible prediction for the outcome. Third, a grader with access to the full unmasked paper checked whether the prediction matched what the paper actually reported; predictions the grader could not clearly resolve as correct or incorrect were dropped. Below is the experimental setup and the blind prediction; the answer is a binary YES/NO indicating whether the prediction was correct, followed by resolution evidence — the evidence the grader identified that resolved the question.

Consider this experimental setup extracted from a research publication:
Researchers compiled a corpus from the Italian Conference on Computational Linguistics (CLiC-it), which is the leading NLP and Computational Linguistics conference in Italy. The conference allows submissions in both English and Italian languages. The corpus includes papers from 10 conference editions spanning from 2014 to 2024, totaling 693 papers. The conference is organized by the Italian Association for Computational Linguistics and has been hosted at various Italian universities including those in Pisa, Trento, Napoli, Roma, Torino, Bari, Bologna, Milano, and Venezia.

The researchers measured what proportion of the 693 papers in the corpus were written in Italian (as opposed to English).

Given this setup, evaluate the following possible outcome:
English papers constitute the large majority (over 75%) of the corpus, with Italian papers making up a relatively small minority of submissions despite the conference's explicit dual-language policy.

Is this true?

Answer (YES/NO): YES